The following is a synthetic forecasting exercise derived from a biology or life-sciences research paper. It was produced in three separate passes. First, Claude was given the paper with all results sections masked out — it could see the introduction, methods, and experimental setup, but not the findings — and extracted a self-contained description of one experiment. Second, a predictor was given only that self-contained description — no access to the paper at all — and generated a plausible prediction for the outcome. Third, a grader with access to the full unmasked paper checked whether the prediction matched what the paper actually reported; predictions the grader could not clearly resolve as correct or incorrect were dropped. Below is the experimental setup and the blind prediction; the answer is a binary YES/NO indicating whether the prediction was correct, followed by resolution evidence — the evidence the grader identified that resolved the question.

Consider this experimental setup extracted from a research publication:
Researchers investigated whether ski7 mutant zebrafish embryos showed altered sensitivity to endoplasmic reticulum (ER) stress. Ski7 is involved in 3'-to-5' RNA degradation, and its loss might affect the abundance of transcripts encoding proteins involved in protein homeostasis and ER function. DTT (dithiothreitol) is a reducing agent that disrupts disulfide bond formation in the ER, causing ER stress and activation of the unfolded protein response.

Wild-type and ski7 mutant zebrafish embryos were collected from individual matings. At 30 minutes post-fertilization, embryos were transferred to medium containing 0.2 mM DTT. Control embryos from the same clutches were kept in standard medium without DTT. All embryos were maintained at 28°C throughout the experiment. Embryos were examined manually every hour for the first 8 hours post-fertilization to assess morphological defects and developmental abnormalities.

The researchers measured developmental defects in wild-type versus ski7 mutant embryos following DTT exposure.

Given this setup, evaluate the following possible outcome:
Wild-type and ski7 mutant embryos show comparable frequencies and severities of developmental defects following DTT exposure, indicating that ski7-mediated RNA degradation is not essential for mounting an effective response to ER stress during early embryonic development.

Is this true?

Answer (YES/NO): NO